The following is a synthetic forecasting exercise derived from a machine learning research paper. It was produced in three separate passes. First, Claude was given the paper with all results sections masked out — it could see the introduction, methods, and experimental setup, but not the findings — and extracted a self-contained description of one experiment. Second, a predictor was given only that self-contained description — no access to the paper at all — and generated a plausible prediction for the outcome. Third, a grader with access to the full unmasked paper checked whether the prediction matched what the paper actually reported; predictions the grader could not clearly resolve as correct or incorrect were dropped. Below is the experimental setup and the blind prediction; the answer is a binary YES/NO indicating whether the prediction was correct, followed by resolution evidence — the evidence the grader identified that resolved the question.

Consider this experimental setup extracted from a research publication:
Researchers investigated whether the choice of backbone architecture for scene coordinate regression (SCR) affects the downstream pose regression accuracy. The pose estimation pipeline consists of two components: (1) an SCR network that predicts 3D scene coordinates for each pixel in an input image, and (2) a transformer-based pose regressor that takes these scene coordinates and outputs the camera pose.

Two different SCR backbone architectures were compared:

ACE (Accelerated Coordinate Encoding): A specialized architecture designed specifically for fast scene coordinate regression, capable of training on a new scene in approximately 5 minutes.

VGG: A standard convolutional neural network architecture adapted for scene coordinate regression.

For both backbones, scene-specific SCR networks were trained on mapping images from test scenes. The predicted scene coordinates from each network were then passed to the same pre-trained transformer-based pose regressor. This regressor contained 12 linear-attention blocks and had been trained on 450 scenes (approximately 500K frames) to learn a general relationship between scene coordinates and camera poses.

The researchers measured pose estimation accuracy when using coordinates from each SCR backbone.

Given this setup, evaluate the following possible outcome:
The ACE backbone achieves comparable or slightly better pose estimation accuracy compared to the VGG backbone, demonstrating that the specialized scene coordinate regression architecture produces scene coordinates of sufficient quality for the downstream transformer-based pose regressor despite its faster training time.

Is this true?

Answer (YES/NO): YES